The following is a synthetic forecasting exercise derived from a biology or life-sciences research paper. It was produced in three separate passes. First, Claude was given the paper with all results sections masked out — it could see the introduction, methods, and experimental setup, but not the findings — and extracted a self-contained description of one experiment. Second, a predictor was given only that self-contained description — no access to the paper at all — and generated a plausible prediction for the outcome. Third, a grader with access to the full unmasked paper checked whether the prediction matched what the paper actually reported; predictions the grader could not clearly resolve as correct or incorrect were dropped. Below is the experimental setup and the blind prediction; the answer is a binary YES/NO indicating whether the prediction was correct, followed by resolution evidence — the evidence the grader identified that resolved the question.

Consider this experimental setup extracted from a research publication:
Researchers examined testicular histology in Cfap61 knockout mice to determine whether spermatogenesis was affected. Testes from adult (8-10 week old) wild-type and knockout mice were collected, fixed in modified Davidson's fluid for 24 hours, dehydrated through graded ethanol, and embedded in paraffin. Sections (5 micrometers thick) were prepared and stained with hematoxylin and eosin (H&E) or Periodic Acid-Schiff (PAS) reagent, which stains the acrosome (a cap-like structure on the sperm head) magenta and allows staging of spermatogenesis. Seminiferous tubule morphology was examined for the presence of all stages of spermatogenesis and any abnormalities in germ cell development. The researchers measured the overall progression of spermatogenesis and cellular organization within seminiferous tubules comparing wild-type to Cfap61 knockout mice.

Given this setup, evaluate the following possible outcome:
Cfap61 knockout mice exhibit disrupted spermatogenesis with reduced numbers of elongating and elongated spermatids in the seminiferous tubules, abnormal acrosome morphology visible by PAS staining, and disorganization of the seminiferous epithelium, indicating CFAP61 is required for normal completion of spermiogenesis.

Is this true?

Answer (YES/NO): NO